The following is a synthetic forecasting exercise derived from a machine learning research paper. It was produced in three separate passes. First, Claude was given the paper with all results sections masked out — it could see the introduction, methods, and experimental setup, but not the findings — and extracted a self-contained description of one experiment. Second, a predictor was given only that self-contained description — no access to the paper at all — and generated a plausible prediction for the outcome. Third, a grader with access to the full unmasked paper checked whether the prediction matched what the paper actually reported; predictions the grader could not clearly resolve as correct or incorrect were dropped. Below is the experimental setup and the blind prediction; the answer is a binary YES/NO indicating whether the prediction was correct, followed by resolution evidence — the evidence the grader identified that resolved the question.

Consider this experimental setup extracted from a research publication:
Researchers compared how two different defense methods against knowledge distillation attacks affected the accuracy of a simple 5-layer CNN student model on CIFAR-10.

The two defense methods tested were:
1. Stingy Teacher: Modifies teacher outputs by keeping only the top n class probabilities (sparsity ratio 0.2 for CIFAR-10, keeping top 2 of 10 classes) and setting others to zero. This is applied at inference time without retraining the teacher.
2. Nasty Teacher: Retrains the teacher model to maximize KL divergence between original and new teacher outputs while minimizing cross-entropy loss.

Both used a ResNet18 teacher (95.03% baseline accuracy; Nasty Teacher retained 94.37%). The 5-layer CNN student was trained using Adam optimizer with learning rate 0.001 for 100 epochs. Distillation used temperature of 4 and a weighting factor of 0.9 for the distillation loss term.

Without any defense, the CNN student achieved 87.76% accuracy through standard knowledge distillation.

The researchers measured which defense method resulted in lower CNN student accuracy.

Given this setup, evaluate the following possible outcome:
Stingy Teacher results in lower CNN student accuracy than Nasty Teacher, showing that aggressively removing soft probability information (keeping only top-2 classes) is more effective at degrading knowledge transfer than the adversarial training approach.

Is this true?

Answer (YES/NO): NO